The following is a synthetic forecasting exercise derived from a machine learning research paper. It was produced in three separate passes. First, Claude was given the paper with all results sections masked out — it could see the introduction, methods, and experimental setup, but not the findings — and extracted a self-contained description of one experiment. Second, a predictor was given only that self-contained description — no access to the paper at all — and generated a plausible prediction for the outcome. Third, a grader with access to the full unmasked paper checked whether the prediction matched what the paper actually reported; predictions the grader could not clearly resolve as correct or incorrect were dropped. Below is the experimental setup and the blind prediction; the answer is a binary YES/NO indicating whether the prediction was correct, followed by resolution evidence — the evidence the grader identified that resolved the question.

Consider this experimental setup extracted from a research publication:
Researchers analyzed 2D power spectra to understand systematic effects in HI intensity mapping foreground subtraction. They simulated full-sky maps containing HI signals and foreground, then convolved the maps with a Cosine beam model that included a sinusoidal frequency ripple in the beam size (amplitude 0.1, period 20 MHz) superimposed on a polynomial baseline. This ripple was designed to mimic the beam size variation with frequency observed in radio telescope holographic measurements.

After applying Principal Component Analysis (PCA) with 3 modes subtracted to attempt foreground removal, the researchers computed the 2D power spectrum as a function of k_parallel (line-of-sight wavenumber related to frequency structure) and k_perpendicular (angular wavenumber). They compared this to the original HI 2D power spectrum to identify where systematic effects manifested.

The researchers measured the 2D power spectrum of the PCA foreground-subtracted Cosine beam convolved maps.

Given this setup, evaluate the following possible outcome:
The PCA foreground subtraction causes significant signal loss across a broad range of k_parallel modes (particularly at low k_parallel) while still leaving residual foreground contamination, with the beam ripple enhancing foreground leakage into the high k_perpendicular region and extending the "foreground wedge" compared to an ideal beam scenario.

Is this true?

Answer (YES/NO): NO